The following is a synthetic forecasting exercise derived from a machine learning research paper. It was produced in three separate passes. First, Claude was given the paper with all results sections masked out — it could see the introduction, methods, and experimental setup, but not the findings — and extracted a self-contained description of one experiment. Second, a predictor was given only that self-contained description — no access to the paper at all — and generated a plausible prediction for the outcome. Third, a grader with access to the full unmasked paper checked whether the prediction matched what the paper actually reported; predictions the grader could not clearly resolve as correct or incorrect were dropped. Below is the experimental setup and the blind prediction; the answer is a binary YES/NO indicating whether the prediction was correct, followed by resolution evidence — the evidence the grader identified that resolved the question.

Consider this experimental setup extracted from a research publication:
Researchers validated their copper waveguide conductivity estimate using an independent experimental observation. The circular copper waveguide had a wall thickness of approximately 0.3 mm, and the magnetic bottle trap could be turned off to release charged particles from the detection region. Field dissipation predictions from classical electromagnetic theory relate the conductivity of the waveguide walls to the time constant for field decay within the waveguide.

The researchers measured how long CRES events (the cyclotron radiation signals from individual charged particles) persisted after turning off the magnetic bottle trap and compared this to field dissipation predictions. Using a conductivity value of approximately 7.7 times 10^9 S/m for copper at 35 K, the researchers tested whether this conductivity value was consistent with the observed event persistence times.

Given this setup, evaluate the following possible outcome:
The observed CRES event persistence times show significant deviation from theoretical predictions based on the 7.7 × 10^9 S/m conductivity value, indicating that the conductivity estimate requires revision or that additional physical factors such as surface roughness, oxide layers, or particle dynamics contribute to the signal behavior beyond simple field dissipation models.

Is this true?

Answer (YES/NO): NO